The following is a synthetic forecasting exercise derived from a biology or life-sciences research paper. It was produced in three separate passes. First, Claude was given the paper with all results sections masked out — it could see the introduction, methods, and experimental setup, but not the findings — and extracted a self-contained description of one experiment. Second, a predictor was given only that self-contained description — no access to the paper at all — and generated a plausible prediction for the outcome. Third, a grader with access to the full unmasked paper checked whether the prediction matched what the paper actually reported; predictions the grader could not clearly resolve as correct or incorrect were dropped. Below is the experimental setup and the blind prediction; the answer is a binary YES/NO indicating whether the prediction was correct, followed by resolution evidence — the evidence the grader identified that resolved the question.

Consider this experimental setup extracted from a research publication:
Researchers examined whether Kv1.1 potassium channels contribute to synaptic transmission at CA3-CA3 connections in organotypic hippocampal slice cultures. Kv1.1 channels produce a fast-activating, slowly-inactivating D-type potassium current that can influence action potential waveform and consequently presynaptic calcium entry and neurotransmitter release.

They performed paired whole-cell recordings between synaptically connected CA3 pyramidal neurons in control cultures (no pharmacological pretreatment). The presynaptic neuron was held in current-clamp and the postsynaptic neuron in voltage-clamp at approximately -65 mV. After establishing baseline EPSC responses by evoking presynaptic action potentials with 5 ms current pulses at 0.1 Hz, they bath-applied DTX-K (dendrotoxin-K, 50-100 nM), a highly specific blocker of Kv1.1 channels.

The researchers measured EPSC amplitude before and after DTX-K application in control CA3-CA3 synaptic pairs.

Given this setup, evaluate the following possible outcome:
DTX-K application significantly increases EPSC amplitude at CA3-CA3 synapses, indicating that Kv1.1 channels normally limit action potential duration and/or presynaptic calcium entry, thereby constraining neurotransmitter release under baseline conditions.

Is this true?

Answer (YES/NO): YES